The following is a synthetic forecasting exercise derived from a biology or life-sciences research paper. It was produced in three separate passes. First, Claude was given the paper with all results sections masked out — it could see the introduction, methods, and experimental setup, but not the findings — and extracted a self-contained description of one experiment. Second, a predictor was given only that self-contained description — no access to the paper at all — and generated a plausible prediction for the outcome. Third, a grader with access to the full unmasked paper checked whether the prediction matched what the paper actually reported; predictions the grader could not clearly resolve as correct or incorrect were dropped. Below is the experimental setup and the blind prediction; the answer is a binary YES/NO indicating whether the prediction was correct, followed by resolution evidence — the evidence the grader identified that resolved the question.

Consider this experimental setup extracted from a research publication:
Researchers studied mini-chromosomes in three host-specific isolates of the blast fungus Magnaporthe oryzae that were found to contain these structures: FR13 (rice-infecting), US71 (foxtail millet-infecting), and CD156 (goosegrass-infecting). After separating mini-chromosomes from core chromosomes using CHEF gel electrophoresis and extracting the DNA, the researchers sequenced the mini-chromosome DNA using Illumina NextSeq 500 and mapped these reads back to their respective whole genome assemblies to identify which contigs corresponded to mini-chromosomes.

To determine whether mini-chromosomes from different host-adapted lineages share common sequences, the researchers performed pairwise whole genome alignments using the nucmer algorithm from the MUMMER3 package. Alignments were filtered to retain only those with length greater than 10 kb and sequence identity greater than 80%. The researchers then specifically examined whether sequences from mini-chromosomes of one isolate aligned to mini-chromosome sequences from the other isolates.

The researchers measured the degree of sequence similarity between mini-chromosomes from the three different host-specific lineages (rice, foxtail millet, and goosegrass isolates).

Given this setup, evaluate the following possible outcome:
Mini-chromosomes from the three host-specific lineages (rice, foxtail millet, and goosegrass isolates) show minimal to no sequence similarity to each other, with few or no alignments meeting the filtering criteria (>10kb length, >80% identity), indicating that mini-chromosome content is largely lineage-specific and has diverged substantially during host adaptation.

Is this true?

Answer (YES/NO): YES